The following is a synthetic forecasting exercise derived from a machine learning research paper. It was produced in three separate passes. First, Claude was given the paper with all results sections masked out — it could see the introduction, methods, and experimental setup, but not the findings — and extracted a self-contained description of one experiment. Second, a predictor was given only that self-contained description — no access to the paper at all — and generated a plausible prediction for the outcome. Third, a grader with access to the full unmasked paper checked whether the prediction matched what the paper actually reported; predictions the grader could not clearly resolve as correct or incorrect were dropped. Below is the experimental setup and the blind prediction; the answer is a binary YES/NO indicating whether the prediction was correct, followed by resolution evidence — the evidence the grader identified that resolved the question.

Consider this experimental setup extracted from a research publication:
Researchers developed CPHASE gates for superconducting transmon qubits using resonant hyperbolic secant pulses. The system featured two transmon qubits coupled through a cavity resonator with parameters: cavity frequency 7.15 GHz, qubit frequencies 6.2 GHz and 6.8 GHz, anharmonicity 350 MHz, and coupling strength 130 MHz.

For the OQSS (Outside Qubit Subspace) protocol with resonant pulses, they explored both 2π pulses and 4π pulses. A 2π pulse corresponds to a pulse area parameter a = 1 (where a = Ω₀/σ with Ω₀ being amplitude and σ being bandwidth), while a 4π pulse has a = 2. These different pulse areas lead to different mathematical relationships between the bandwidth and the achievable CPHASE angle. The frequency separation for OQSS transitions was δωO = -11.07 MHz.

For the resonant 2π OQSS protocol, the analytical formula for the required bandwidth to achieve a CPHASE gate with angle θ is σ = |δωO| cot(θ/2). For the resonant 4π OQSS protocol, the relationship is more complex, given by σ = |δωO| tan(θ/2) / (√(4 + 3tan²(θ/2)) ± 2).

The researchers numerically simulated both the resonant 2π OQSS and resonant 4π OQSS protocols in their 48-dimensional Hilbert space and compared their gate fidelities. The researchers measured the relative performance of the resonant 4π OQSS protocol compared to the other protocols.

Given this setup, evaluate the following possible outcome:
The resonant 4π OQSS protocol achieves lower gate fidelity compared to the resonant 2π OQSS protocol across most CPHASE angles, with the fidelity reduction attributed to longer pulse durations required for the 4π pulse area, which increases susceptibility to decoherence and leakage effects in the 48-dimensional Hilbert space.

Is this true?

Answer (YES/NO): NO